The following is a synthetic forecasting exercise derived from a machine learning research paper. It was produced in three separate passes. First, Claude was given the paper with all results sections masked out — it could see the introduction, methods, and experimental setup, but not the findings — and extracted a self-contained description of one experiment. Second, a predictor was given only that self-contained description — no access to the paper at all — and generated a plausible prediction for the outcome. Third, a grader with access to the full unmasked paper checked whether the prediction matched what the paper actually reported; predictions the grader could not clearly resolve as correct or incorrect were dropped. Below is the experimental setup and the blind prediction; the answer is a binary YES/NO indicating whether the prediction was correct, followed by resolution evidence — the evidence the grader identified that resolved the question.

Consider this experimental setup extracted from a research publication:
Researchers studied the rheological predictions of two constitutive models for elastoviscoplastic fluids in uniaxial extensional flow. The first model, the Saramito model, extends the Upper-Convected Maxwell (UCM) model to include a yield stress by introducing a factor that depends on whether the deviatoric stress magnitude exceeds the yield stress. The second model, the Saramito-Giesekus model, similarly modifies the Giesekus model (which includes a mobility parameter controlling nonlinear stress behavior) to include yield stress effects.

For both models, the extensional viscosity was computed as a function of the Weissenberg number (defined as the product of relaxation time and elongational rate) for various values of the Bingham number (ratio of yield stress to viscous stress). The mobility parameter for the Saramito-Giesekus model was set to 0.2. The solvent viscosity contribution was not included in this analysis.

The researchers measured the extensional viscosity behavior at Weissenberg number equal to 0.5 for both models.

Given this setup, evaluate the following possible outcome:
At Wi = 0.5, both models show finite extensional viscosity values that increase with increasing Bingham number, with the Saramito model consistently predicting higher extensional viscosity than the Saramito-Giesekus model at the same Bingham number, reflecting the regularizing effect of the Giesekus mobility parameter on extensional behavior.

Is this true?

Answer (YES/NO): NO